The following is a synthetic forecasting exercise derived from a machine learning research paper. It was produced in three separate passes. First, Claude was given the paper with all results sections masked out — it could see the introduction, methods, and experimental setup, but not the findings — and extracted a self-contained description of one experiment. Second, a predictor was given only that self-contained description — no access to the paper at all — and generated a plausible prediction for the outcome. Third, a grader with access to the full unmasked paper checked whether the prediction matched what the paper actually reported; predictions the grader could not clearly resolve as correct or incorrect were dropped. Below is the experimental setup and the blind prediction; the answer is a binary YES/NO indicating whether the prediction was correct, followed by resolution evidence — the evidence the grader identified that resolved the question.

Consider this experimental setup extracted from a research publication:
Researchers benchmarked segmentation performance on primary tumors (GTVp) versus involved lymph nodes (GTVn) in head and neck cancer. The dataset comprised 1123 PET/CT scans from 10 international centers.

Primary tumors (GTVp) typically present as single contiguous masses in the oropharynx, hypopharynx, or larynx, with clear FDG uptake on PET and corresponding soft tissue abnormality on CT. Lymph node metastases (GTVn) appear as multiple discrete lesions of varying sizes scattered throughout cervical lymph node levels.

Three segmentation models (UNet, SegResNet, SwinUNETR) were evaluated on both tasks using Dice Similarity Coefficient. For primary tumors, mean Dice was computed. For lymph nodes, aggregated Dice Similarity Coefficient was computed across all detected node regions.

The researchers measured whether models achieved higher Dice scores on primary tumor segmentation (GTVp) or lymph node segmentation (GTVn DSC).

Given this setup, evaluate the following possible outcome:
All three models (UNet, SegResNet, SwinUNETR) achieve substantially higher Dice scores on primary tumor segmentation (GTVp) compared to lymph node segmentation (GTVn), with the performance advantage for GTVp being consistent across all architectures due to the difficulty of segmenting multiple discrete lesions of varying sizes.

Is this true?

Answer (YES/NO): NO